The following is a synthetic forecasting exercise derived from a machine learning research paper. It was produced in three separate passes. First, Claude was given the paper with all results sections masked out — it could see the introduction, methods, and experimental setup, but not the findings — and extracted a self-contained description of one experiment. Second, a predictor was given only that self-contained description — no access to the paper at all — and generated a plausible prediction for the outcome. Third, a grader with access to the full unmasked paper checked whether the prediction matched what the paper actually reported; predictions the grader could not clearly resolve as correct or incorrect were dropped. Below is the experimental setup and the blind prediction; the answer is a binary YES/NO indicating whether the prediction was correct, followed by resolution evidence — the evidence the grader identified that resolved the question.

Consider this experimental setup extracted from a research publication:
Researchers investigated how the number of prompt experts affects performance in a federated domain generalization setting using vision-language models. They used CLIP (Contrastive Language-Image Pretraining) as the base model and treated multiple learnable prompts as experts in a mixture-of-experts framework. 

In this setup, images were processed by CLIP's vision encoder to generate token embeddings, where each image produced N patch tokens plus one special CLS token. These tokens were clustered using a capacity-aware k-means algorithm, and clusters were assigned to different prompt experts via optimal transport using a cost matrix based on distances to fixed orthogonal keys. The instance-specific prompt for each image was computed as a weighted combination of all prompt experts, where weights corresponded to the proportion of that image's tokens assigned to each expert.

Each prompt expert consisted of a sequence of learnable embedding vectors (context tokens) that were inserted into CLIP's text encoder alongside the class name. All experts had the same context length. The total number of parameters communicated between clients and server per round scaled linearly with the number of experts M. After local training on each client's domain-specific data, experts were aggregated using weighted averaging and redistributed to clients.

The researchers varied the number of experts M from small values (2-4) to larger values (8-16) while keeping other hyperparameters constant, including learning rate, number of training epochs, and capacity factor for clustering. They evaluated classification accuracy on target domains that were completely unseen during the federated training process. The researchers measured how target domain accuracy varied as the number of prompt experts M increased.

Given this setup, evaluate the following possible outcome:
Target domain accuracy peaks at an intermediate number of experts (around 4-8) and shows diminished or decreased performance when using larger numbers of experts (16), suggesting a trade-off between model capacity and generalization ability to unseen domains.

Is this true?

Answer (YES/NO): YES